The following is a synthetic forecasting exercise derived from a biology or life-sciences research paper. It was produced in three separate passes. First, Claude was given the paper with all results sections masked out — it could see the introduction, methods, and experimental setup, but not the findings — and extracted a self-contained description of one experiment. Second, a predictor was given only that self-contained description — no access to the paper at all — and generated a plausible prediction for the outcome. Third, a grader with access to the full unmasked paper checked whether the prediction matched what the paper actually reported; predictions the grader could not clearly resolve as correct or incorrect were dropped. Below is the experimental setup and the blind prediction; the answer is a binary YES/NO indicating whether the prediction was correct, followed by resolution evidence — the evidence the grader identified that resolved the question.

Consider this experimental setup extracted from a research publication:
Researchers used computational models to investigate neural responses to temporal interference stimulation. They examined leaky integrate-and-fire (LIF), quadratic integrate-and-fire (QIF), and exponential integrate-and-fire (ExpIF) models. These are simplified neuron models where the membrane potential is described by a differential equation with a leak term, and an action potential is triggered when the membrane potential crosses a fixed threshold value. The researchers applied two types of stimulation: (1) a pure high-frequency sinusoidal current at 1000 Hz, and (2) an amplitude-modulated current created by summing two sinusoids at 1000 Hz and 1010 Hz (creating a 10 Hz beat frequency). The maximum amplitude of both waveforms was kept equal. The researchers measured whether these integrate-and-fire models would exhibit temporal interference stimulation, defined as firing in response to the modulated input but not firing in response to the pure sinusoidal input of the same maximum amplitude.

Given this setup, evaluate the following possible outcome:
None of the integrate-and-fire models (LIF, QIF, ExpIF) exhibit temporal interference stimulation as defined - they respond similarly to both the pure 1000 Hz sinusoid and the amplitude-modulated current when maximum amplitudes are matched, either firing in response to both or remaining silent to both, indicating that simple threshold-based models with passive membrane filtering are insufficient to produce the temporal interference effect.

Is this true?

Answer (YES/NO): YES